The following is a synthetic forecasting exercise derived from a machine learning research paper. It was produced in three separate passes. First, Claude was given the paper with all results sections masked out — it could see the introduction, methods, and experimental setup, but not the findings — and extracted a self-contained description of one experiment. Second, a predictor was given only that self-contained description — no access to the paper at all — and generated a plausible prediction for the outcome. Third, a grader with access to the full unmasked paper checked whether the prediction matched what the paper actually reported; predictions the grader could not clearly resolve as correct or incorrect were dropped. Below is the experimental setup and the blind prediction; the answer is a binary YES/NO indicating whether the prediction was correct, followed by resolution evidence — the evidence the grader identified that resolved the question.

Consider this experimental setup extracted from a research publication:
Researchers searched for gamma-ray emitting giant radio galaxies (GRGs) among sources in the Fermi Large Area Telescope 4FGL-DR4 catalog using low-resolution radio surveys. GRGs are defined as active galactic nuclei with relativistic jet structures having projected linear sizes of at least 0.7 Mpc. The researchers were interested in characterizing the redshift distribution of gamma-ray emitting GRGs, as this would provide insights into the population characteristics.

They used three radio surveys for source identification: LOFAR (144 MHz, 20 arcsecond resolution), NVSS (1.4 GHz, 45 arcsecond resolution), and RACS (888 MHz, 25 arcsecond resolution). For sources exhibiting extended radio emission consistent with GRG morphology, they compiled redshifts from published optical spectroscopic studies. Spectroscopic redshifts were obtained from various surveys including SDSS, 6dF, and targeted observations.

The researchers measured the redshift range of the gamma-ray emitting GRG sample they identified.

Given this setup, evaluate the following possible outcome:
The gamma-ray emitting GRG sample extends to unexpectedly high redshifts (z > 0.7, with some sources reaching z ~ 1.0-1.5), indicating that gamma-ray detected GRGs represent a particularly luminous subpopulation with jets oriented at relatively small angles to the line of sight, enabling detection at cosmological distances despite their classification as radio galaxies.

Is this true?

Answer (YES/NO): NO